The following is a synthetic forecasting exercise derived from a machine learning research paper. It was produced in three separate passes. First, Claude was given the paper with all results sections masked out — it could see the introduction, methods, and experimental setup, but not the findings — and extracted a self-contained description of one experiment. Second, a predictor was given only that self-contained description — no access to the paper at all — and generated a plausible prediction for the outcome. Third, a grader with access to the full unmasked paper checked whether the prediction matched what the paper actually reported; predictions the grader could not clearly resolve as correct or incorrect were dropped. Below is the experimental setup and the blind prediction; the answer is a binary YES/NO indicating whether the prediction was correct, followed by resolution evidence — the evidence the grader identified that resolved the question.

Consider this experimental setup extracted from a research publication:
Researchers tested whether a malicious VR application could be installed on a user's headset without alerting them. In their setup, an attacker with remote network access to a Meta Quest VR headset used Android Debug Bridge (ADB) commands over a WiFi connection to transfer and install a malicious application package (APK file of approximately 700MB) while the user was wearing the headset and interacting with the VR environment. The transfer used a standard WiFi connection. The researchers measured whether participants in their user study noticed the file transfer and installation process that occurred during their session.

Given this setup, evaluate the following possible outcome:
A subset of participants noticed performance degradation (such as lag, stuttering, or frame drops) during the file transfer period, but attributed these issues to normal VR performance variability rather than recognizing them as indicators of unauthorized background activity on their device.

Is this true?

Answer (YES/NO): NO